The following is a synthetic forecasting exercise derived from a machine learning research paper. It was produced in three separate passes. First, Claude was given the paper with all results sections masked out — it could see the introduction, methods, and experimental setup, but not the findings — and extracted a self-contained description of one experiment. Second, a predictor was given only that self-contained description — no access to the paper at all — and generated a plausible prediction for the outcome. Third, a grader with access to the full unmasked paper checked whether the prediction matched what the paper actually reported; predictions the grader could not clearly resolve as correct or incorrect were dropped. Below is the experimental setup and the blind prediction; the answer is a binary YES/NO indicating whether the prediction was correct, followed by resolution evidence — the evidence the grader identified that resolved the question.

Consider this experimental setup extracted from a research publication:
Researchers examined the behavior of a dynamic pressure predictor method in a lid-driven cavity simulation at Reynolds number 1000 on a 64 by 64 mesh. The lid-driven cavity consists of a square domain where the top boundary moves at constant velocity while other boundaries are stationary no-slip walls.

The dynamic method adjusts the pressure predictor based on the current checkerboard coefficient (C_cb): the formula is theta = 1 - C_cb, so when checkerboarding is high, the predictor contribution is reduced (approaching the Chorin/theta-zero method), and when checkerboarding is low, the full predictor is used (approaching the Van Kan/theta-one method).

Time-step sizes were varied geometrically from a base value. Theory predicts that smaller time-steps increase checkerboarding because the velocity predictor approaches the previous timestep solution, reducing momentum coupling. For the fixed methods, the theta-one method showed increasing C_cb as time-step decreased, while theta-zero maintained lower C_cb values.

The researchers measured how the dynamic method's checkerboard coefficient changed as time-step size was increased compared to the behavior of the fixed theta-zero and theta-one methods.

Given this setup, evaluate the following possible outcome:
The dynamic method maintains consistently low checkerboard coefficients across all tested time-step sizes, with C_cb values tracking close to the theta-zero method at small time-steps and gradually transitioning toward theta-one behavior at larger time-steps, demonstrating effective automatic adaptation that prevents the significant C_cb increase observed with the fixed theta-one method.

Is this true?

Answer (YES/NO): NO